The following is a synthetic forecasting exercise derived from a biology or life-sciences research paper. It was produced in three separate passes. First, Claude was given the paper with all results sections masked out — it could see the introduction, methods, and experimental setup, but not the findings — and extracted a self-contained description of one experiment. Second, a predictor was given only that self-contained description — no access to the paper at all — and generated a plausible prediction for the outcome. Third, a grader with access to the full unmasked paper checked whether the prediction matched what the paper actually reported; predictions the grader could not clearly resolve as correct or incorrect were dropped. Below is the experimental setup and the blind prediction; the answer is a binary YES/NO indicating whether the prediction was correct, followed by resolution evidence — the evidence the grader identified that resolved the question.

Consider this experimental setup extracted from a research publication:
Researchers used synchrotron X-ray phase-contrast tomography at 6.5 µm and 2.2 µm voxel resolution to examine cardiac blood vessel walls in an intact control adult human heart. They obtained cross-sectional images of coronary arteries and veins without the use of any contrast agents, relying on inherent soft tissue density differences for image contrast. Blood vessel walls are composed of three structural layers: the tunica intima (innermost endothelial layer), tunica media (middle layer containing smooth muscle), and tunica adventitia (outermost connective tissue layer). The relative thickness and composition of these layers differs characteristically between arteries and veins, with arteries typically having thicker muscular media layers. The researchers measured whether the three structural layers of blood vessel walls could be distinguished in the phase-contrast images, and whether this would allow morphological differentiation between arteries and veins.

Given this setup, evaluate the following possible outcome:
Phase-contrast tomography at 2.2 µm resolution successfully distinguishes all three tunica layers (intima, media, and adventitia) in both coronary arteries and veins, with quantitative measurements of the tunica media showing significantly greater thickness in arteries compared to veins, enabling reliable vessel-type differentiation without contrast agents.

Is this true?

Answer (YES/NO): NO